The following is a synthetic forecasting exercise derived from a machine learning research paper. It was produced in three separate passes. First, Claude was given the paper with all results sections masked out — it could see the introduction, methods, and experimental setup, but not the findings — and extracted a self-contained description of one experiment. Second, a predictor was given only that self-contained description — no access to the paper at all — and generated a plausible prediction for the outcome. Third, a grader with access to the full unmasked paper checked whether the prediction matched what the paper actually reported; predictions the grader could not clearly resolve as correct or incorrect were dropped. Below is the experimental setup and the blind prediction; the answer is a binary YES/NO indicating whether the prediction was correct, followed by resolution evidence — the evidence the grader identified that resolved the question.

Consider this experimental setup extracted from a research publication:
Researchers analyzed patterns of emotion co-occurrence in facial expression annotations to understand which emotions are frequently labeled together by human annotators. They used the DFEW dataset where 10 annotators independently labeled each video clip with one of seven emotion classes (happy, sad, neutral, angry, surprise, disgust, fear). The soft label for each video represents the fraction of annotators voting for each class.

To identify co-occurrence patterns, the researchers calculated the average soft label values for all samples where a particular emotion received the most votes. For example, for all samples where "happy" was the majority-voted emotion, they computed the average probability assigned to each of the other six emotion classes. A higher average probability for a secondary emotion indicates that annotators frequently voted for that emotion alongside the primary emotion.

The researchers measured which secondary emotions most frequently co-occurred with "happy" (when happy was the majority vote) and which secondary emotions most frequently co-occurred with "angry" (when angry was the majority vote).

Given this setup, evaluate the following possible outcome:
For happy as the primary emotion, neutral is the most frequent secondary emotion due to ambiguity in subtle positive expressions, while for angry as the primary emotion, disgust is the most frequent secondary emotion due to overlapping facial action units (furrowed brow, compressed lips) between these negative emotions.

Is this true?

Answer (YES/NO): YES